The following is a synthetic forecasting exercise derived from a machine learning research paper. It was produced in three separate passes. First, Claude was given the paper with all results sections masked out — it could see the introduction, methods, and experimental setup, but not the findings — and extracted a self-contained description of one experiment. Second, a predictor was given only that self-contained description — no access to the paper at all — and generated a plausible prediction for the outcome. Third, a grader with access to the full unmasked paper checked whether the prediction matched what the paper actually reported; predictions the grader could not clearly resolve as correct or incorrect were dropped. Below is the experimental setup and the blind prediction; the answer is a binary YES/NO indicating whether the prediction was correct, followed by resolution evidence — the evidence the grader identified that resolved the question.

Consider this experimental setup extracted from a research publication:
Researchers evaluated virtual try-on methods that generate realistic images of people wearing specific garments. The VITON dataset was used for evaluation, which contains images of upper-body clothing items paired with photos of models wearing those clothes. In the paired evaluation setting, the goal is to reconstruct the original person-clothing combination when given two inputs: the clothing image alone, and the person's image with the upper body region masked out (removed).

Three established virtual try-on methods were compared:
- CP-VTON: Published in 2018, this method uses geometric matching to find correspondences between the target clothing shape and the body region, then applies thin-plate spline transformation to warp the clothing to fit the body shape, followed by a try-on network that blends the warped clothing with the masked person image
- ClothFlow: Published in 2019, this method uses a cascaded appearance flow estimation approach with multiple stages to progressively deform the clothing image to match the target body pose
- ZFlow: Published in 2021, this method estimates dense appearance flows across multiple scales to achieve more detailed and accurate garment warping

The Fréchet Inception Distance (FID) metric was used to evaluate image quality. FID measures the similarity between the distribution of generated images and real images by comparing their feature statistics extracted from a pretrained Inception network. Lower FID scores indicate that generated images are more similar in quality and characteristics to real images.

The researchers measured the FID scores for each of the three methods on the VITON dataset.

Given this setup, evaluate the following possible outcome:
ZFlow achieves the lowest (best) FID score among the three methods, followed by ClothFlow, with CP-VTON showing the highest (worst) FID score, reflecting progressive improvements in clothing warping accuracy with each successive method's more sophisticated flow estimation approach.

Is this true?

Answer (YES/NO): YES